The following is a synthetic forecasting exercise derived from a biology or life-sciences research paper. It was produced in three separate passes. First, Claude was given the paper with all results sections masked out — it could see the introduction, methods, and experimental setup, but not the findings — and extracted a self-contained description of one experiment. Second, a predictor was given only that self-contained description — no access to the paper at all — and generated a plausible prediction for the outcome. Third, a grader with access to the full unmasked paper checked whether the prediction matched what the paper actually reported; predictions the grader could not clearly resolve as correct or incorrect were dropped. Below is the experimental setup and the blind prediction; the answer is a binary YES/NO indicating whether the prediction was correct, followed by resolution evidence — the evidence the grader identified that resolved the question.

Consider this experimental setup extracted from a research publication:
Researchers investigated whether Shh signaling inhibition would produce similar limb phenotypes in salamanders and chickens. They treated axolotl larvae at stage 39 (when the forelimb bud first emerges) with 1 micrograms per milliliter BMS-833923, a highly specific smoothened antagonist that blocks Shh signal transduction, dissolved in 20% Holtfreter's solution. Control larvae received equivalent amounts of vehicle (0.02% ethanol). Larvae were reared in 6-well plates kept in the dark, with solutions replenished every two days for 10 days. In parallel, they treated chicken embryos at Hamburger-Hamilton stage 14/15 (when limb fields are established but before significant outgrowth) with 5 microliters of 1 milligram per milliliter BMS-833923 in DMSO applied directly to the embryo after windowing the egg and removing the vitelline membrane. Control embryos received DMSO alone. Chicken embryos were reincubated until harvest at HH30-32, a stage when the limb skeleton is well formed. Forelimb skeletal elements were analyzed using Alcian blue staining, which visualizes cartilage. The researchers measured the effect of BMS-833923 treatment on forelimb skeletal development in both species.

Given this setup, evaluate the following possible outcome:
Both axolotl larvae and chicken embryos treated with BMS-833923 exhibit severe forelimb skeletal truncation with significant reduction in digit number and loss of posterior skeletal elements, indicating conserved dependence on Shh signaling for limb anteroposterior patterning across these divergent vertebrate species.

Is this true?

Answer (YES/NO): NO